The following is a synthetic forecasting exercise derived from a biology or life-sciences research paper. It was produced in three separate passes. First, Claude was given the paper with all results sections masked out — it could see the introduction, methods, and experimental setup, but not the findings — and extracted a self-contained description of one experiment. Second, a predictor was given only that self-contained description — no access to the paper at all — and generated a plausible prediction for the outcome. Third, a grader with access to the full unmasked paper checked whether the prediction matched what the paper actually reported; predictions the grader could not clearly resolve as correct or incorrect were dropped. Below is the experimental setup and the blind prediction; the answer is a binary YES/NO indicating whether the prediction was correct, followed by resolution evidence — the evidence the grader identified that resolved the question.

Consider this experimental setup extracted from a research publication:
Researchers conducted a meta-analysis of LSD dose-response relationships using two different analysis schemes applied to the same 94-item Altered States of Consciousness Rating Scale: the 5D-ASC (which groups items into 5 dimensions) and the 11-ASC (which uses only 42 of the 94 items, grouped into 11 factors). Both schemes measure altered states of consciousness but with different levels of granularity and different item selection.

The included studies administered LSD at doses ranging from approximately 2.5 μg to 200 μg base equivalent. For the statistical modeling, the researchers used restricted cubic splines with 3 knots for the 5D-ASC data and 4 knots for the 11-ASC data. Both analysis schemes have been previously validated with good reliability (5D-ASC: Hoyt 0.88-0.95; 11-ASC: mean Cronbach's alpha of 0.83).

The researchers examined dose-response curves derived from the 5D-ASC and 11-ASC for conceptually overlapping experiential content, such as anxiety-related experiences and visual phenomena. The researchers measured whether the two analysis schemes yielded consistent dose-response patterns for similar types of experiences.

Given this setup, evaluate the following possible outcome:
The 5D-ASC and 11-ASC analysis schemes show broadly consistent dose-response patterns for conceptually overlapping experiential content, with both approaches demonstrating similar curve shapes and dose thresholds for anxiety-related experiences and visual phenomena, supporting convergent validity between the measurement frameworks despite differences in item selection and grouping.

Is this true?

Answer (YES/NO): YES